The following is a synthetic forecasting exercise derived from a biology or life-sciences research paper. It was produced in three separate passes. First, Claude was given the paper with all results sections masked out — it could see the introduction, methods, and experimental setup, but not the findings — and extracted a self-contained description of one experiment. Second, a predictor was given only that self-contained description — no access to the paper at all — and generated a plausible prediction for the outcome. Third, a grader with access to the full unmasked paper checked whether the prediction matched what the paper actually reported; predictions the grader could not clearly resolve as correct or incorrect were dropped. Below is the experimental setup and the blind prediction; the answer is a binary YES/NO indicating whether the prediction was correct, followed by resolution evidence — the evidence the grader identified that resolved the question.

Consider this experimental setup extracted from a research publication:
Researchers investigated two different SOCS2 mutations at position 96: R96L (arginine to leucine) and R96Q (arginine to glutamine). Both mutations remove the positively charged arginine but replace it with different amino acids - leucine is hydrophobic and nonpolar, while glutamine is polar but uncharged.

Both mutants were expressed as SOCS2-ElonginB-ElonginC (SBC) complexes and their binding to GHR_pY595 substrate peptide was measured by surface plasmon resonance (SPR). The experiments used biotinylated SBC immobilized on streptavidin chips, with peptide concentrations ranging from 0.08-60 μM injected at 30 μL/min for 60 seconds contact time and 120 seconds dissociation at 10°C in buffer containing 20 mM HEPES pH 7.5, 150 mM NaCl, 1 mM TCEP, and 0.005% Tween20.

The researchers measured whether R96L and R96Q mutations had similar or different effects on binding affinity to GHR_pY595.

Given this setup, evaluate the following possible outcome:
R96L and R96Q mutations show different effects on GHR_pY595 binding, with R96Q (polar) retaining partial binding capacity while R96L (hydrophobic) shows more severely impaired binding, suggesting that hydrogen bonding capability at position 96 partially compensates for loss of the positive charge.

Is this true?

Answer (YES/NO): NO